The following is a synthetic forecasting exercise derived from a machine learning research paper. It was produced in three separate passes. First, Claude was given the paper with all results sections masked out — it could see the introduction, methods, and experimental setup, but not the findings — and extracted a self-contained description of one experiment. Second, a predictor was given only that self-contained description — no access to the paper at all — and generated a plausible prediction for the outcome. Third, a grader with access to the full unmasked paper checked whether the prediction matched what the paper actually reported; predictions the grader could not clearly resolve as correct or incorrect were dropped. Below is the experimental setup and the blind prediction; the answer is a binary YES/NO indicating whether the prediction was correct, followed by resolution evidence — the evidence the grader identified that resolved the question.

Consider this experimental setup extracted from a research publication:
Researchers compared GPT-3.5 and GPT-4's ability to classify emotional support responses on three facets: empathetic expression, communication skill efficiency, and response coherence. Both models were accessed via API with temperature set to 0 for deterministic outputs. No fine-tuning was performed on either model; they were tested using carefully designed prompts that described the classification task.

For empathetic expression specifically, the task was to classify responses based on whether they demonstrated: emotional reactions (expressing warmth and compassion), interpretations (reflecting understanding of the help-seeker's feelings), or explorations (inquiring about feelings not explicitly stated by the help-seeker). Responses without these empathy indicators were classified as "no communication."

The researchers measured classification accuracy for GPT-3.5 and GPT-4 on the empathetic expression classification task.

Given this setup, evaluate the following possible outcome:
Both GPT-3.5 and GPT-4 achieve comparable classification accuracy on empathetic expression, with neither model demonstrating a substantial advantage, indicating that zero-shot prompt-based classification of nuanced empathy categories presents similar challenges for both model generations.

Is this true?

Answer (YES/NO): NO